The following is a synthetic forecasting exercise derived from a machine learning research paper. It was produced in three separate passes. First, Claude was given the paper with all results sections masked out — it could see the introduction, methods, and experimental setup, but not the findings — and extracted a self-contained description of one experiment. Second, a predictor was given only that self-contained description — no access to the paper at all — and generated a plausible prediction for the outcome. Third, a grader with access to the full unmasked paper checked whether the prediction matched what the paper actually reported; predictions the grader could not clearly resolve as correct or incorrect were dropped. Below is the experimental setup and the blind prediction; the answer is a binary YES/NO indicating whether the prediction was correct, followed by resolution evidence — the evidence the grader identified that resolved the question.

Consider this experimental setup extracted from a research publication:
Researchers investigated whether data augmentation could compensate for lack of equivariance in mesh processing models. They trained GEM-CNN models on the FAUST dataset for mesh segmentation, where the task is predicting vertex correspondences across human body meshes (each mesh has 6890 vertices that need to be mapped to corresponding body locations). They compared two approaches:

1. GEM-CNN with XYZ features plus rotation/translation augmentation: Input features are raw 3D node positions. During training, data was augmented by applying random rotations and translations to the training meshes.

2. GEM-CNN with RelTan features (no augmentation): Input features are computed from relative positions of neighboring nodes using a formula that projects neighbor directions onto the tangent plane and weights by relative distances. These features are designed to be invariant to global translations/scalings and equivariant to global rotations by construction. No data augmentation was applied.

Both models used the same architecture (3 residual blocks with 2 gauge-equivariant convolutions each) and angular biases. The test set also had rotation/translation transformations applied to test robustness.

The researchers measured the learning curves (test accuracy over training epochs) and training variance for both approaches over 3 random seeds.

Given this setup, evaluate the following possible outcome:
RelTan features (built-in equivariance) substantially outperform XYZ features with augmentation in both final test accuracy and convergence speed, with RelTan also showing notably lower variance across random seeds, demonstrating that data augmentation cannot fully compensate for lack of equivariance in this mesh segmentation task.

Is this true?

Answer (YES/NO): YES